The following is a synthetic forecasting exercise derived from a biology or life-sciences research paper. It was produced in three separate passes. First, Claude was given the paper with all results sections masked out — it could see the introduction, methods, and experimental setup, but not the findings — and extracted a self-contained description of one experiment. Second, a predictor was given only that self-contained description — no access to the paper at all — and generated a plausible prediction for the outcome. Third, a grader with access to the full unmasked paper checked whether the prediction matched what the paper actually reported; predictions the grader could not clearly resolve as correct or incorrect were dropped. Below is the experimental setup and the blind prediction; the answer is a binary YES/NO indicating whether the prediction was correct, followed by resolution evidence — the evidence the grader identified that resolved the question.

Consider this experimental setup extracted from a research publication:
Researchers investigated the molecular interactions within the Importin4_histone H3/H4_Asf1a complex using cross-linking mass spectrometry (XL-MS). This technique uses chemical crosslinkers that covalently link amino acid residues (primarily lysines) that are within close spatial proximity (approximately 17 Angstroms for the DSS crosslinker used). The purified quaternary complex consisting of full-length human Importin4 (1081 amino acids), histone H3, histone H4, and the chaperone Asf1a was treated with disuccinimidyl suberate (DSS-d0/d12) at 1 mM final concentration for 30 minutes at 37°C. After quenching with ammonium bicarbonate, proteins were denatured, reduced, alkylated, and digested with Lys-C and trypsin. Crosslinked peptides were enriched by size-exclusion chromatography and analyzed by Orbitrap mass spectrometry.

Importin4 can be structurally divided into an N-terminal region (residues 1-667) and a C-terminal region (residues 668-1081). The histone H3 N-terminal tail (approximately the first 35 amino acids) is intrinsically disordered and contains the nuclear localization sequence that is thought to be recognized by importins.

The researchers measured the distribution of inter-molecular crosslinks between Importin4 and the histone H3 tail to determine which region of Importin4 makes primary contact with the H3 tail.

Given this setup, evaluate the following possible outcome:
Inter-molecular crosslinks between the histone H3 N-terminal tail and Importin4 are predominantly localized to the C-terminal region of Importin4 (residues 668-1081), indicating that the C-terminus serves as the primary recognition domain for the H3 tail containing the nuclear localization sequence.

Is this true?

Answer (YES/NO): YES